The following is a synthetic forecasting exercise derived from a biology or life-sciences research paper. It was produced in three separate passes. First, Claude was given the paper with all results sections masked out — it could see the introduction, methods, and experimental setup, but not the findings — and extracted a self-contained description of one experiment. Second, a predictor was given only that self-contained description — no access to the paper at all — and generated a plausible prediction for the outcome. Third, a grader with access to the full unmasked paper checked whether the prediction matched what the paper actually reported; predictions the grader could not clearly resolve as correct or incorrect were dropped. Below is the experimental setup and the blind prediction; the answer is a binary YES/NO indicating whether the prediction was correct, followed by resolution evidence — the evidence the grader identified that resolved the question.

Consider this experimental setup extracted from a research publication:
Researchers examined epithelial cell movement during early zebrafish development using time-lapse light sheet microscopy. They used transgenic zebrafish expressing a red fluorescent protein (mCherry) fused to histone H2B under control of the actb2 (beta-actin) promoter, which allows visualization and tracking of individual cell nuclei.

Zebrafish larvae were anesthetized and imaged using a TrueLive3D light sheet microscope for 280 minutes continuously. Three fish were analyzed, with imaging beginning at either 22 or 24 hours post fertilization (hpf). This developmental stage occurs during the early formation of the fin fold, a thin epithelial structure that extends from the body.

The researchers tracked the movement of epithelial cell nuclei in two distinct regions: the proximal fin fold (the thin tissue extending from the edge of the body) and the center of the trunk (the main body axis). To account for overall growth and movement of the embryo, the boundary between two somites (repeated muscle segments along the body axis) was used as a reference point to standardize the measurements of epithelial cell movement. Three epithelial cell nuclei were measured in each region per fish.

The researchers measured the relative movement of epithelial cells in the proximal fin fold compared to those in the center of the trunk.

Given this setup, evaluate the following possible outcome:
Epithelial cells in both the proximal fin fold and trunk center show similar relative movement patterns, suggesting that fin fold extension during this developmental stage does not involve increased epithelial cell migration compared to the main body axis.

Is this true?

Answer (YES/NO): NO